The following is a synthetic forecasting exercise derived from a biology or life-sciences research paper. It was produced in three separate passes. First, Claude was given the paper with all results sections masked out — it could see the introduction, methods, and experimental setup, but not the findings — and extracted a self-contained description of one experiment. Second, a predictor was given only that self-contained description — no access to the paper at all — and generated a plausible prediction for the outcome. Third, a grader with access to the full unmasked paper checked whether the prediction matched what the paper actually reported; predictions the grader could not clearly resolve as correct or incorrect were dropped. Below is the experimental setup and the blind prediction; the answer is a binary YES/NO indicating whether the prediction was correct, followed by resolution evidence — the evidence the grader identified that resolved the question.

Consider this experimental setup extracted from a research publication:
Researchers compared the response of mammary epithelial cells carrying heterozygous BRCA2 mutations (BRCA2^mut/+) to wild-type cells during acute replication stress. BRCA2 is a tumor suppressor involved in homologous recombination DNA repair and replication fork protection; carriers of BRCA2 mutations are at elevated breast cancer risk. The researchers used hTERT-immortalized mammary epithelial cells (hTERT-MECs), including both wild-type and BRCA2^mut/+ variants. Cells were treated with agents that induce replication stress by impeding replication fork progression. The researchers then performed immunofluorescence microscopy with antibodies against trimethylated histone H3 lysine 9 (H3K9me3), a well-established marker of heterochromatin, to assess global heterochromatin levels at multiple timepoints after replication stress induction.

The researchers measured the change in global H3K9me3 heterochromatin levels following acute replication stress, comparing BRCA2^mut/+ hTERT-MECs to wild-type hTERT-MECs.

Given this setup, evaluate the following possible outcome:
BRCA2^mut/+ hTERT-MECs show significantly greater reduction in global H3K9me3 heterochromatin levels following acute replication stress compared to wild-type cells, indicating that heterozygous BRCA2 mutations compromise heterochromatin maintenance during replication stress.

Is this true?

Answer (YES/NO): NO